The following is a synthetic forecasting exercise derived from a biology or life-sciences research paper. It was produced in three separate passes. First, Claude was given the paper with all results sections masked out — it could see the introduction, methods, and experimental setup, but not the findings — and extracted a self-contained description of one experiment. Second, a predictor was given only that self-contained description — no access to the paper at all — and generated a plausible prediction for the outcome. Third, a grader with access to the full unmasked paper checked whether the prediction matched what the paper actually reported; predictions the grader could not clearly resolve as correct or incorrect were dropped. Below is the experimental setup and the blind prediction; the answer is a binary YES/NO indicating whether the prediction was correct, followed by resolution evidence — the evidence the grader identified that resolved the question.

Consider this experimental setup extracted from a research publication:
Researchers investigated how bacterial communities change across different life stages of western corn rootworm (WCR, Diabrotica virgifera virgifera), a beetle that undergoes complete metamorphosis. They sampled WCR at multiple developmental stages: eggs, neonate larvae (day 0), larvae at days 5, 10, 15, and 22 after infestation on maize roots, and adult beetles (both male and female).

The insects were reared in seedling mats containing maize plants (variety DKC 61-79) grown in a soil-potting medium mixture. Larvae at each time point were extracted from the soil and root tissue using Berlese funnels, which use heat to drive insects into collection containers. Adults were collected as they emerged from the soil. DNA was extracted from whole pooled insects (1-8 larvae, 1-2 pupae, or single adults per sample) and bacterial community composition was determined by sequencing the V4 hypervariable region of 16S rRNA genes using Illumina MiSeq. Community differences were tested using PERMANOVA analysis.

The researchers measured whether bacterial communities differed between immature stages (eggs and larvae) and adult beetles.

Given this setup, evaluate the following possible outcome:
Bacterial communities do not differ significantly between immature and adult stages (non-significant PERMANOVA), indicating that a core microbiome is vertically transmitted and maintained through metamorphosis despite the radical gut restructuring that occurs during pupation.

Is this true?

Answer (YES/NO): NO